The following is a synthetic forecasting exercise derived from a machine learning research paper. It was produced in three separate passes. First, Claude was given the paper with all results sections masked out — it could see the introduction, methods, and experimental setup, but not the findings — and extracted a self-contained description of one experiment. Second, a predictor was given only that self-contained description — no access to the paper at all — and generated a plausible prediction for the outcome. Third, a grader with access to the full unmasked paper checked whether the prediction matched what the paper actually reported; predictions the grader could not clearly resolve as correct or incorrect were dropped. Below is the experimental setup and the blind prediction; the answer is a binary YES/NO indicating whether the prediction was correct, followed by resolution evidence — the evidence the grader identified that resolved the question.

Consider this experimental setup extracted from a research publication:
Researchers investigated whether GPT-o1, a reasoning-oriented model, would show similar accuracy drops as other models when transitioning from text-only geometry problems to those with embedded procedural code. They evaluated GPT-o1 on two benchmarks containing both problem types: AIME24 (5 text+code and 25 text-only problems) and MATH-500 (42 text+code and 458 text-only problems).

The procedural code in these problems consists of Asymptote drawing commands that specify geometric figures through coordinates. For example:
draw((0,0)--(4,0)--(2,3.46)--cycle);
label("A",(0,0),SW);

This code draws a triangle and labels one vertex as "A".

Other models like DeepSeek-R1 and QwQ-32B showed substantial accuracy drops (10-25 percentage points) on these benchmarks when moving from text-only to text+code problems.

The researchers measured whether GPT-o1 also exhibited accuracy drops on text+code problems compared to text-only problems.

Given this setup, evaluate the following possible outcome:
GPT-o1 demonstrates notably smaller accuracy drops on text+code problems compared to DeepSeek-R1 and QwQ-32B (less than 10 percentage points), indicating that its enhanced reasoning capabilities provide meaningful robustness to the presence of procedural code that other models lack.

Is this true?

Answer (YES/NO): NO